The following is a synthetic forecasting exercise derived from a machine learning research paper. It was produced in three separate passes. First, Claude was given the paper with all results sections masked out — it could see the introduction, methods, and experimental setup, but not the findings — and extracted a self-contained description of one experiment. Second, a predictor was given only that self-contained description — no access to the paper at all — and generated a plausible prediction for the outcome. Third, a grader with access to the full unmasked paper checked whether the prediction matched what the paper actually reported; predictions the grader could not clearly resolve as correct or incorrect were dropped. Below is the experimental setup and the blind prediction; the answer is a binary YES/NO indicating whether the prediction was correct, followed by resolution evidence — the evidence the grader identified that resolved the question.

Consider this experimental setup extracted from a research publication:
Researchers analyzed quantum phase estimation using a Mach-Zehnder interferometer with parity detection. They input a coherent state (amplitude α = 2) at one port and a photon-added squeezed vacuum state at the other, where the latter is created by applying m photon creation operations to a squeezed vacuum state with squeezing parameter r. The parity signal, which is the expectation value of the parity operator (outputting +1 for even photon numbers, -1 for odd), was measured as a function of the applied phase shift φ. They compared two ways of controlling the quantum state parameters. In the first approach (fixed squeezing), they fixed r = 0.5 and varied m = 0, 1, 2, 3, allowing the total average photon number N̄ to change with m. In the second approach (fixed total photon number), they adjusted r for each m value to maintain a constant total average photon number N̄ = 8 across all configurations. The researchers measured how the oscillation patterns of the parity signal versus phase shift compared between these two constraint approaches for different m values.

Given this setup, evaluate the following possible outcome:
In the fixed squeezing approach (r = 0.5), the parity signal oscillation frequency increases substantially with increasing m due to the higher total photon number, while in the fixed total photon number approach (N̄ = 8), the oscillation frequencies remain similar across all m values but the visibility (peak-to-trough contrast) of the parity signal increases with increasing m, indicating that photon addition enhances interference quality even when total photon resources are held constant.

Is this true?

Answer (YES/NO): NO